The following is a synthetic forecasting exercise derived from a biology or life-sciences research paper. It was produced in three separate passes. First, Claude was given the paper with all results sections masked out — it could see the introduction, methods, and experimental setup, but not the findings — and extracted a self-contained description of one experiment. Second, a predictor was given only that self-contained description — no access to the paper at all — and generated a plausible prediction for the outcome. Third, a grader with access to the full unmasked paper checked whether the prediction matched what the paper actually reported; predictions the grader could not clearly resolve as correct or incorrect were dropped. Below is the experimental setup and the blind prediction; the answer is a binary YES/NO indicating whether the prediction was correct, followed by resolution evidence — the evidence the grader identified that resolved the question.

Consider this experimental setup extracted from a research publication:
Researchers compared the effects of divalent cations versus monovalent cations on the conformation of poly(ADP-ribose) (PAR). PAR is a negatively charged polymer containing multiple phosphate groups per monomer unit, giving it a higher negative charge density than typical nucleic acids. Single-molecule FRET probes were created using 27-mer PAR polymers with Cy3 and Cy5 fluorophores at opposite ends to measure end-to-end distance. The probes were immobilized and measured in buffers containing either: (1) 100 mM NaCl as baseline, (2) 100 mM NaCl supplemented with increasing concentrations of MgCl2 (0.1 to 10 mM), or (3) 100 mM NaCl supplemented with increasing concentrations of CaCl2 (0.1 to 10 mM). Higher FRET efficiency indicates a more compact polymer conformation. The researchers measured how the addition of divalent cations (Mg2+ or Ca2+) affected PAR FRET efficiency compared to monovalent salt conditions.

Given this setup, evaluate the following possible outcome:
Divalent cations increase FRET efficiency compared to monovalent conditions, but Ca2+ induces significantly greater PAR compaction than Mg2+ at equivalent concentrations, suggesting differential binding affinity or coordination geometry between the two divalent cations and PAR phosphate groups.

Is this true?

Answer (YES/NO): NO